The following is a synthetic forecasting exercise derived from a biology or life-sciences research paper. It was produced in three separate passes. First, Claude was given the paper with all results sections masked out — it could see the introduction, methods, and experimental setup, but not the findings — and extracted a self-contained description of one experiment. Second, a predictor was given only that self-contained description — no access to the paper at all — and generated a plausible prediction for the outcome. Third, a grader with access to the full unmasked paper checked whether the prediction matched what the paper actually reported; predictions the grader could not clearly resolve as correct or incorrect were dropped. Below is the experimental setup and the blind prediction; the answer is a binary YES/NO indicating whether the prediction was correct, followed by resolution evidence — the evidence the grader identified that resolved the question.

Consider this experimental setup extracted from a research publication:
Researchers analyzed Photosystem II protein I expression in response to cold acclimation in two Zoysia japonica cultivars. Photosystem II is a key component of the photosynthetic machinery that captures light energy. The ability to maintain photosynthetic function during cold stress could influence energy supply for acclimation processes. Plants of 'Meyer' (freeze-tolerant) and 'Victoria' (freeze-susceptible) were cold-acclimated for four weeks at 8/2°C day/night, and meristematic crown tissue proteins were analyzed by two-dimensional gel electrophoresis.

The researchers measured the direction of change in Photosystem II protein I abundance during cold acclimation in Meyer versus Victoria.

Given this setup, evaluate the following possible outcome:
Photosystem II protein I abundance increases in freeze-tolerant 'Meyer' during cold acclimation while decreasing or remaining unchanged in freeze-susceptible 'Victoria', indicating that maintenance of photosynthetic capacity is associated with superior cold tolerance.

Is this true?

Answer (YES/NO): YES